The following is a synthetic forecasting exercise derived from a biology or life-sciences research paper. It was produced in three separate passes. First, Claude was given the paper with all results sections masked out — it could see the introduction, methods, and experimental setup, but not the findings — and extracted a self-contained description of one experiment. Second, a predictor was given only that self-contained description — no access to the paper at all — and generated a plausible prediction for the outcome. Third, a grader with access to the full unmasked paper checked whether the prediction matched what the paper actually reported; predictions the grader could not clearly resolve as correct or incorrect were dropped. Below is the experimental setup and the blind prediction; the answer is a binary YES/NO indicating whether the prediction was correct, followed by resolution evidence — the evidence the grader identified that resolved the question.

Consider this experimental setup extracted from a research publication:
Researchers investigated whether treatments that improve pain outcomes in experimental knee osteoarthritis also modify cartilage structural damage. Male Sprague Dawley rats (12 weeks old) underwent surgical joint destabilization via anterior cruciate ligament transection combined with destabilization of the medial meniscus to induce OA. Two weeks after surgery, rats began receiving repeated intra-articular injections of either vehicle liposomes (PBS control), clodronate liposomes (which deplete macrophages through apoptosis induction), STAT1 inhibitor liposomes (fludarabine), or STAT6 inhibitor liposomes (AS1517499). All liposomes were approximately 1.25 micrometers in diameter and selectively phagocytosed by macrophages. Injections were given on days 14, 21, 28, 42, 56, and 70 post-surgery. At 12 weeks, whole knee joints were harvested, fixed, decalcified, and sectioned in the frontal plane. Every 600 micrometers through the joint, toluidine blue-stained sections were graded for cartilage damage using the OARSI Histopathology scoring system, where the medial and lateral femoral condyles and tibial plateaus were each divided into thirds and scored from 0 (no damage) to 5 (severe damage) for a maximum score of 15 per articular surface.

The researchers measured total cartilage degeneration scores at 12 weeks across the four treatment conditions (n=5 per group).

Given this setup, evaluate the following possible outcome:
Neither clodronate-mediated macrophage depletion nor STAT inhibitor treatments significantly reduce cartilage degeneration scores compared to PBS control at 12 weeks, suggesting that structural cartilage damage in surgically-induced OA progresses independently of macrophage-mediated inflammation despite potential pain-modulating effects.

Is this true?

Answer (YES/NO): YES